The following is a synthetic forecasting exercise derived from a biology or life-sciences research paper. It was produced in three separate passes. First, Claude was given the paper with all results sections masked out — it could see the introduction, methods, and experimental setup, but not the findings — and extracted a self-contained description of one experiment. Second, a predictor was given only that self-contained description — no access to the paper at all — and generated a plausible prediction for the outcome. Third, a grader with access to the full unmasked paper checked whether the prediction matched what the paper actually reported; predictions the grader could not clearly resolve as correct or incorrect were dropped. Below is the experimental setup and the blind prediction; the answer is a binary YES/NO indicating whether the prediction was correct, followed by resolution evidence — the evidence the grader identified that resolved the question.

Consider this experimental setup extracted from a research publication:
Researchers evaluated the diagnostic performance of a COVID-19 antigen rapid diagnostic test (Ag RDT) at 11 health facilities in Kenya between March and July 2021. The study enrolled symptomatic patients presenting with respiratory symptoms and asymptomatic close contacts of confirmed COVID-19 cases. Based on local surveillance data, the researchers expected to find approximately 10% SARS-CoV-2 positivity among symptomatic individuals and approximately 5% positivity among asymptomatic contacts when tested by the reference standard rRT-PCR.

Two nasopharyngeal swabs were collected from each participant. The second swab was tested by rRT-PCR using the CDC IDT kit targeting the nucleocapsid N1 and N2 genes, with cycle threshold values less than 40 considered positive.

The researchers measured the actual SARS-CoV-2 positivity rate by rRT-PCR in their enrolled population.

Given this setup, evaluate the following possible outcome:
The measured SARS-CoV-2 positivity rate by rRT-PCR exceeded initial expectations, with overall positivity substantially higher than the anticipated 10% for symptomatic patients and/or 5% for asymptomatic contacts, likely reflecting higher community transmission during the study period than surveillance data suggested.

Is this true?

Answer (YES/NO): YES